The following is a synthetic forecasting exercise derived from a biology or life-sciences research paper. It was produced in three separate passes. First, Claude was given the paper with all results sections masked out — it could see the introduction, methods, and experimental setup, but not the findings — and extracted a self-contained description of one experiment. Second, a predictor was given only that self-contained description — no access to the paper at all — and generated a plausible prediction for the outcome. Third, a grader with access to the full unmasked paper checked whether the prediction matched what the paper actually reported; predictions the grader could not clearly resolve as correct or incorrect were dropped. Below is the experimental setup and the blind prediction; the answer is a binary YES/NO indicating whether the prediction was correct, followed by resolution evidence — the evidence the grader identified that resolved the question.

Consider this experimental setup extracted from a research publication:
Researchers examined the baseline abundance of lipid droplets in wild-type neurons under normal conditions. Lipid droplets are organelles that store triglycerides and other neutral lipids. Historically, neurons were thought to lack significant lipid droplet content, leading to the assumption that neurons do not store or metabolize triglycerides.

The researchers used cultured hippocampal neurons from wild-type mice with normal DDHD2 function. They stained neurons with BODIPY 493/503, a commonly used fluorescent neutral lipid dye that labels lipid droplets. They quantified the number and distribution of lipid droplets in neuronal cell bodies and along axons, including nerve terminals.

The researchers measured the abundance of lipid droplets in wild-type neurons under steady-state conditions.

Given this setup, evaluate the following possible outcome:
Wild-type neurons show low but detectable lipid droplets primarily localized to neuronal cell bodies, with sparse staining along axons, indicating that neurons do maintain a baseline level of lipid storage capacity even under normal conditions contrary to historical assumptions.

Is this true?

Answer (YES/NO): NO